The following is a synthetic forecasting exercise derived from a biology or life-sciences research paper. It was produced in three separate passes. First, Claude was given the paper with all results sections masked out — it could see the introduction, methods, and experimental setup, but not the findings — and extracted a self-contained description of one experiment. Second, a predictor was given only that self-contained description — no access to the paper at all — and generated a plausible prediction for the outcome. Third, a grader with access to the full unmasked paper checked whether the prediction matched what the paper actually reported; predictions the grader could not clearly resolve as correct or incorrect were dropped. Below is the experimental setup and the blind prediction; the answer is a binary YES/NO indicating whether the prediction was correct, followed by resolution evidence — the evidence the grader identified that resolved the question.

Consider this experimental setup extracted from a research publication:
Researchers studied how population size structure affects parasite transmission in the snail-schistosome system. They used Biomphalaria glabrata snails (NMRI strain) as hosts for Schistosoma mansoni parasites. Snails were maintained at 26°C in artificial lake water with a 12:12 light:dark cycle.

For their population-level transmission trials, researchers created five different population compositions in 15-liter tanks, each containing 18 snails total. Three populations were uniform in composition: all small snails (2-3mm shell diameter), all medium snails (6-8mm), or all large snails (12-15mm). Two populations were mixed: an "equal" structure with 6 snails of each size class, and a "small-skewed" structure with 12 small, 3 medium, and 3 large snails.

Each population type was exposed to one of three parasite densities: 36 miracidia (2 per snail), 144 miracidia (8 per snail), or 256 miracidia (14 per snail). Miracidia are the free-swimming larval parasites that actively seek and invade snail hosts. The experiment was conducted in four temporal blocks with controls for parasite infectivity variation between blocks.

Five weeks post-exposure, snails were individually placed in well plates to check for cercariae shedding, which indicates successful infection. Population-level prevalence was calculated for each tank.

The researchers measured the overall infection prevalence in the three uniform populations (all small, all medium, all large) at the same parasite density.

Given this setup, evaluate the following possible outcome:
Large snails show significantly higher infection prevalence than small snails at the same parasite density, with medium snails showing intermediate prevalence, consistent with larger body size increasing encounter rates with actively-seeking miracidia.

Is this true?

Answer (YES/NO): NO